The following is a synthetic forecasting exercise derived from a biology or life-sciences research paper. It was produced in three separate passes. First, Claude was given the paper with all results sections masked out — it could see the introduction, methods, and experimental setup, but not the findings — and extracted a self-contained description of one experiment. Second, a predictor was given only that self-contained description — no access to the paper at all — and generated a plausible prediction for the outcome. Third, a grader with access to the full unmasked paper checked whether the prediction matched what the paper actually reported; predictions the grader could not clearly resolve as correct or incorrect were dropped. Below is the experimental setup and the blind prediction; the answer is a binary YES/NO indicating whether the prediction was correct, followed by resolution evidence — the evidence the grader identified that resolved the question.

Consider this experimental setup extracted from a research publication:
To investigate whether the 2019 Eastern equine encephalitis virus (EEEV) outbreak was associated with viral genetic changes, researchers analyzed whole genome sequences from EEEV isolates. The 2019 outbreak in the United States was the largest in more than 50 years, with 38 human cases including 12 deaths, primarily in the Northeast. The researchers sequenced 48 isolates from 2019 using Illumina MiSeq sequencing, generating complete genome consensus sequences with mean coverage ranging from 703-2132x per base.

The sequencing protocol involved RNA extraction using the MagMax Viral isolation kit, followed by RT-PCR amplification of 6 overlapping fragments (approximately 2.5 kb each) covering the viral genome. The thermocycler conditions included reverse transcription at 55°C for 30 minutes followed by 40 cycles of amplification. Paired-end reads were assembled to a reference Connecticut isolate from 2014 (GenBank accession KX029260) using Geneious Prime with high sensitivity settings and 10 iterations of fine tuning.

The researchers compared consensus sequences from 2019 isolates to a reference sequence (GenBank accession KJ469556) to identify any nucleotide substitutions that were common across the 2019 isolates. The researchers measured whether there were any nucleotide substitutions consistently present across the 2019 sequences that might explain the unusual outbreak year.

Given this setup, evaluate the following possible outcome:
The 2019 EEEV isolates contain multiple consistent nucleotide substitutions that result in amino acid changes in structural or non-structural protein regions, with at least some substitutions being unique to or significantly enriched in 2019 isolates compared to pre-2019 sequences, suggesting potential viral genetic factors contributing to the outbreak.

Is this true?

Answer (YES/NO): NO